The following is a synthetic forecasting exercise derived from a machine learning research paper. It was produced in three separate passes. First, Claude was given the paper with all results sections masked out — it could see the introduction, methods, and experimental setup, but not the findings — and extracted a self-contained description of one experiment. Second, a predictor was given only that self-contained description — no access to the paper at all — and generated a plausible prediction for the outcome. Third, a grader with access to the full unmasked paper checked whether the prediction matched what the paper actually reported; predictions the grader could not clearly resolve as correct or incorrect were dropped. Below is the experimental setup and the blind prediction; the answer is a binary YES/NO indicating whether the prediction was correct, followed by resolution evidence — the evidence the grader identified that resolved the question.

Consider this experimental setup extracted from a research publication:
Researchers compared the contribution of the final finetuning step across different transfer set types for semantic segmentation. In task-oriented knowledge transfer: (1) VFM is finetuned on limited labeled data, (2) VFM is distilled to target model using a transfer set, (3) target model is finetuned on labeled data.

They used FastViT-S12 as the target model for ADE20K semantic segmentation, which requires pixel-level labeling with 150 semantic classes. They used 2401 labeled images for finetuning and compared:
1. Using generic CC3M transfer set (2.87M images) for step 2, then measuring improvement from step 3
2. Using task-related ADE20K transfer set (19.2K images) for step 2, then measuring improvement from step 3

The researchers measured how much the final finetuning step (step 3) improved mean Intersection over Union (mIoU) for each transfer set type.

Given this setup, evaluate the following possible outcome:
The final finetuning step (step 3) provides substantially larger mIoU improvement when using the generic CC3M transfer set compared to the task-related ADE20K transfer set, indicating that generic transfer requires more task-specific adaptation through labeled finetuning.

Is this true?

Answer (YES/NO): YES